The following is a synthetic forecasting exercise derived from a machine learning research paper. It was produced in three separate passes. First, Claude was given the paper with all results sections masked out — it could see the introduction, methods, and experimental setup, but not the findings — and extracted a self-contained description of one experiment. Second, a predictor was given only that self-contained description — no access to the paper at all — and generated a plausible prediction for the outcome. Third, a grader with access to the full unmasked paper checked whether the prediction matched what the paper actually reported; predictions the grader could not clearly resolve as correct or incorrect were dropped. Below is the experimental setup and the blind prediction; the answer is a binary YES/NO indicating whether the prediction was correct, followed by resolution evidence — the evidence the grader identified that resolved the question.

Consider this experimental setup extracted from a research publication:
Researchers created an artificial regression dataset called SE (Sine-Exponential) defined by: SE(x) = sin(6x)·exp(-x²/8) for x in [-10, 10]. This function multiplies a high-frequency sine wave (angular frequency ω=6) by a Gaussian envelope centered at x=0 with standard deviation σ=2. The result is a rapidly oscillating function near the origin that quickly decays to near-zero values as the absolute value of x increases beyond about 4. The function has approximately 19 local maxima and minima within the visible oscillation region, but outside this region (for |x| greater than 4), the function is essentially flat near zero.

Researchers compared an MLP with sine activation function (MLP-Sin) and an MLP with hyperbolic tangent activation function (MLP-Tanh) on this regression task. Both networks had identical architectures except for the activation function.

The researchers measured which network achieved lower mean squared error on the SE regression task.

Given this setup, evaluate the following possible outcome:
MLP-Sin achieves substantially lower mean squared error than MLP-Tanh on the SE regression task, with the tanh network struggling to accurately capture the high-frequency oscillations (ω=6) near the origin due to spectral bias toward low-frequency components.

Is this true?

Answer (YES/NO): NO